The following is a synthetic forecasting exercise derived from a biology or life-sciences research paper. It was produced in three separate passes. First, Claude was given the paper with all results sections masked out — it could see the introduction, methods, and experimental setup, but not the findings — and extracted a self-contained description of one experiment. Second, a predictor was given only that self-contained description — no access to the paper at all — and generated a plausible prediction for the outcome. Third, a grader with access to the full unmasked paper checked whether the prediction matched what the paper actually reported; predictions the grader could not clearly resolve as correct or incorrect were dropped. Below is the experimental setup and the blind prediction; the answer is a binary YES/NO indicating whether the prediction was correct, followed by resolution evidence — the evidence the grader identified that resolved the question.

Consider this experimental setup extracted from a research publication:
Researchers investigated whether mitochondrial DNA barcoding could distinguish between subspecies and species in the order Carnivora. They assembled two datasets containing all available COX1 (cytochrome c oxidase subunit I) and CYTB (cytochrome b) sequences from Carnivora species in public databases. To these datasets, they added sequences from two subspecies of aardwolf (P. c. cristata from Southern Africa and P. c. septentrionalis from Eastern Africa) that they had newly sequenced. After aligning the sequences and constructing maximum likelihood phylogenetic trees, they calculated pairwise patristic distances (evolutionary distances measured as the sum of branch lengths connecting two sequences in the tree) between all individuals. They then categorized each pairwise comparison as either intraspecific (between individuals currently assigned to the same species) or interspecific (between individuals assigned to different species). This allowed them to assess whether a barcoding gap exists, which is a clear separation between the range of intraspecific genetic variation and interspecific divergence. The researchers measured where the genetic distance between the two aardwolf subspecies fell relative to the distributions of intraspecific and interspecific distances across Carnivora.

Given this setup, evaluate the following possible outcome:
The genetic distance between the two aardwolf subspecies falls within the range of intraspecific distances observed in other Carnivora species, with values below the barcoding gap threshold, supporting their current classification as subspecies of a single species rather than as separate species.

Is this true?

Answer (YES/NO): NO